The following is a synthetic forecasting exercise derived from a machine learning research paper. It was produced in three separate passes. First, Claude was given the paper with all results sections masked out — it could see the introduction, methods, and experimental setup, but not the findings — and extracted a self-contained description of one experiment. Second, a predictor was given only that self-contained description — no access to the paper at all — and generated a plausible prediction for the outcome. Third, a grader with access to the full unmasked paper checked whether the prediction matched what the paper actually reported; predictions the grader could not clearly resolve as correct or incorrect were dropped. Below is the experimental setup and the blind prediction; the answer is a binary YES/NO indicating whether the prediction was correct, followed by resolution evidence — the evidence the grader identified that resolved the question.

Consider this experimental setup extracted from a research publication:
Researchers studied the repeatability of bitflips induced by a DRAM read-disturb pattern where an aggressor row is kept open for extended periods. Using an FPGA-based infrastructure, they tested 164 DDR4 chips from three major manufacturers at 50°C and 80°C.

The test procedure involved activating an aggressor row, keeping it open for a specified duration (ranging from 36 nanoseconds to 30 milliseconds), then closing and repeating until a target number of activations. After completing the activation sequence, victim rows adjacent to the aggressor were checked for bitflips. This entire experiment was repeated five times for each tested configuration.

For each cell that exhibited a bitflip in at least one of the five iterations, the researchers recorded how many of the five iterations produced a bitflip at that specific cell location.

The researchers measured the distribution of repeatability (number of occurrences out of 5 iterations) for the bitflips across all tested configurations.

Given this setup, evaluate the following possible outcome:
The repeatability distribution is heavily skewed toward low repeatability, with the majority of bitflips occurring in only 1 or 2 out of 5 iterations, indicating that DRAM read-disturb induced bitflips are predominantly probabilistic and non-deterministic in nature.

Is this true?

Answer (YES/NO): NO